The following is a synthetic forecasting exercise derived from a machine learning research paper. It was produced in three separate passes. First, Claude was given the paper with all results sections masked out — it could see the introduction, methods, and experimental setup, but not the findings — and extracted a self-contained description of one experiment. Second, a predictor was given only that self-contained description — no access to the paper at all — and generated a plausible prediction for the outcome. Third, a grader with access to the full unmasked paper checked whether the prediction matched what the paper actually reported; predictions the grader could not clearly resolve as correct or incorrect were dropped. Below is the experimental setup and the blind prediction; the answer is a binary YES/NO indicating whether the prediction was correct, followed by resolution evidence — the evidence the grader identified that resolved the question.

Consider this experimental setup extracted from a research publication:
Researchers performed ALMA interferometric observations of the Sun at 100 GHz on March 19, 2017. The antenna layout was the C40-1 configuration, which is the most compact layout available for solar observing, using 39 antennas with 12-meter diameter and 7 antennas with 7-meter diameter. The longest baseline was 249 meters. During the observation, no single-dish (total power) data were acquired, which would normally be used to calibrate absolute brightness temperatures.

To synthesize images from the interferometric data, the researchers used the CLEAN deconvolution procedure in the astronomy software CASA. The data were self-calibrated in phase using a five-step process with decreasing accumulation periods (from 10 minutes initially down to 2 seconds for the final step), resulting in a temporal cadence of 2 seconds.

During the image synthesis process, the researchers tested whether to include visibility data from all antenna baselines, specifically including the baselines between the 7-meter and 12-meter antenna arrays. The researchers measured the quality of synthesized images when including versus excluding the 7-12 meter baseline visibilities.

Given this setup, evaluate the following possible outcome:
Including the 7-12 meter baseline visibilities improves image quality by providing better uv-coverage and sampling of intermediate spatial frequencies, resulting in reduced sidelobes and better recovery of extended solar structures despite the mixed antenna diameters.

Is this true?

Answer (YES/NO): NO